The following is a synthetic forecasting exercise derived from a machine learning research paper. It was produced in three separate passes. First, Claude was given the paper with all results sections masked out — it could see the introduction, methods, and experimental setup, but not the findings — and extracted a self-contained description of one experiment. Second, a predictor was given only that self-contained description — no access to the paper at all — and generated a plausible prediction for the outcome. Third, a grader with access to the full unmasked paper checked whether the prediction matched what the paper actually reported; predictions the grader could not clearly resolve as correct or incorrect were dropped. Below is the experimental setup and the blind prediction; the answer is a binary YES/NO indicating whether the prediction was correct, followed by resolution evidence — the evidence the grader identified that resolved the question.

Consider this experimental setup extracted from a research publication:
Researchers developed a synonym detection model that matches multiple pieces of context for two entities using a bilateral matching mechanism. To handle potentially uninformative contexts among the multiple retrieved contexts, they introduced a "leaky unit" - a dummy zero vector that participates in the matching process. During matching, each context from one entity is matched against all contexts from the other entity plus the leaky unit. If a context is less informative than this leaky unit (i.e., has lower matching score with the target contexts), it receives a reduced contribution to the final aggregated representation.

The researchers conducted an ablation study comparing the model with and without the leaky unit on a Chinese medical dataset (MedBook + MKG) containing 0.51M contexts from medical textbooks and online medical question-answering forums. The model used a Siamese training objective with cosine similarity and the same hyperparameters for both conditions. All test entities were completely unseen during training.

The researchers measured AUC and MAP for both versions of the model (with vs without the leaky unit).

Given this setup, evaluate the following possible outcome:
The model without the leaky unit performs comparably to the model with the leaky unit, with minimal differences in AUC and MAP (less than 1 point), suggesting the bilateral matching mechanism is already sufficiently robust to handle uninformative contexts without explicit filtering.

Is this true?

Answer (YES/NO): YES